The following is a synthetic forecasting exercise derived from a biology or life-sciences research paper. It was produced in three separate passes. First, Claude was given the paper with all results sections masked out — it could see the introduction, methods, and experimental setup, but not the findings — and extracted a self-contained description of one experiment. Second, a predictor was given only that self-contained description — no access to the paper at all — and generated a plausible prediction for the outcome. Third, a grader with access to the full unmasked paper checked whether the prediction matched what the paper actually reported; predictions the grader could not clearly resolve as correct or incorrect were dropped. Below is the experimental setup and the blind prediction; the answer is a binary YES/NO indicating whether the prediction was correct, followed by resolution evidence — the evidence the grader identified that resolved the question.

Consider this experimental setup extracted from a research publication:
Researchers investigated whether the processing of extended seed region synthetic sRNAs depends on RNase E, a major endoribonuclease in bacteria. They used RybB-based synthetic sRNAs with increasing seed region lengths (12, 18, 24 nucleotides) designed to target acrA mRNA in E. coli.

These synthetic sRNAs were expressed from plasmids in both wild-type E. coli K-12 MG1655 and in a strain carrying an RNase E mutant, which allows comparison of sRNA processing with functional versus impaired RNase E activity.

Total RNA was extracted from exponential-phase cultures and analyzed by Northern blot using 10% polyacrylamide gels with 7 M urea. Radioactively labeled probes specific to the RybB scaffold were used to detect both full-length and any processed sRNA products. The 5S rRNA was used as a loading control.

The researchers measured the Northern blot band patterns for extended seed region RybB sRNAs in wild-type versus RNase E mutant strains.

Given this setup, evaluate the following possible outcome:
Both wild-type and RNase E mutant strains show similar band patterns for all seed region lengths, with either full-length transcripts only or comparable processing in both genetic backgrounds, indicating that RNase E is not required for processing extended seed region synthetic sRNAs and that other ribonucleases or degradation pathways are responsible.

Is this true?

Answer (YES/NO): NO